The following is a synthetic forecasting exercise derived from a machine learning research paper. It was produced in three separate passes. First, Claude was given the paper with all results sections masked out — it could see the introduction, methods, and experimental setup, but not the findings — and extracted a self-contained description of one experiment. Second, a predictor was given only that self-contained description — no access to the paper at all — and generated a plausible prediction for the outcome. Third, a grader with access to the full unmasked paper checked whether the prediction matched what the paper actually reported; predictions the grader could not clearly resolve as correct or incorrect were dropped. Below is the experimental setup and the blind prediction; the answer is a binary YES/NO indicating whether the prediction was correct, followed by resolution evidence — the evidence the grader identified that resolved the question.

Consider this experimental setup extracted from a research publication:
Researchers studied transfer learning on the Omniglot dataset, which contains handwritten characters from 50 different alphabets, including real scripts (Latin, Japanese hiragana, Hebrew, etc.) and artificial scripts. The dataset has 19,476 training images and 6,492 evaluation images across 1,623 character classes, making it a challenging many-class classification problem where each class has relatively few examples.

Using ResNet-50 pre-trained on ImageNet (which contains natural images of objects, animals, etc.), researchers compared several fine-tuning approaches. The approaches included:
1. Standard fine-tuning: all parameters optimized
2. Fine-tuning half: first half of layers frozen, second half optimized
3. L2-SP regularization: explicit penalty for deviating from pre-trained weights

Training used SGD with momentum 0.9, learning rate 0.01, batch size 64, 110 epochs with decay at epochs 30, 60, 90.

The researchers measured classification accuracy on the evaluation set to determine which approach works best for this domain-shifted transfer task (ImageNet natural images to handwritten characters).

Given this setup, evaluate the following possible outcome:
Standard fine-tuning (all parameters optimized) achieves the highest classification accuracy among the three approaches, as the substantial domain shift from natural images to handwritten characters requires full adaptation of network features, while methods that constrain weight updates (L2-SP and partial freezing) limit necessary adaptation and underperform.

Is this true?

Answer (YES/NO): NO